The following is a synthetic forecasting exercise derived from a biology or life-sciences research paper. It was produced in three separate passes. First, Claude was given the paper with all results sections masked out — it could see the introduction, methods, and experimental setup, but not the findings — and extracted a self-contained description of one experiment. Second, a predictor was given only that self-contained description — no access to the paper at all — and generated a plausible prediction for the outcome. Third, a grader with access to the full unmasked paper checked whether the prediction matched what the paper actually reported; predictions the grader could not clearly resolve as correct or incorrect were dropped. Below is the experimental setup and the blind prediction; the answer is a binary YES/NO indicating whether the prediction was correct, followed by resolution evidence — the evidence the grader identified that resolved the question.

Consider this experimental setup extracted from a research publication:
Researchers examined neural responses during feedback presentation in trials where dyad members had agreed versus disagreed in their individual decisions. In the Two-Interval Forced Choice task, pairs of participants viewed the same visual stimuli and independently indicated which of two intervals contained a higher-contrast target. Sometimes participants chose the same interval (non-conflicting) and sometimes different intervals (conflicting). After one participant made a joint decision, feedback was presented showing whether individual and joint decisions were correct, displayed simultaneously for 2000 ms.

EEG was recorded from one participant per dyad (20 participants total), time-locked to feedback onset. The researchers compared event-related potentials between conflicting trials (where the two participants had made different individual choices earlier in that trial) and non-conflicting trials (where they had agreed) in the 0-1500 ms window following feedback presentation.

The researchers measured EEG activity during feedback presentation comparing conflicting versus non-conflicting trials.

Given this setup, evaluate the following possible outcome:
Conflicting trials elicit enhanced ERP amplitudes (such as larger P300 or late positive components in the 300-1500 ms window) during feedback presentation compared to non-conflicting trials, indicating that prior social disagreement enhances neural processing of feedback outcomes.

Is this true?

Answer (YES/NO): NO